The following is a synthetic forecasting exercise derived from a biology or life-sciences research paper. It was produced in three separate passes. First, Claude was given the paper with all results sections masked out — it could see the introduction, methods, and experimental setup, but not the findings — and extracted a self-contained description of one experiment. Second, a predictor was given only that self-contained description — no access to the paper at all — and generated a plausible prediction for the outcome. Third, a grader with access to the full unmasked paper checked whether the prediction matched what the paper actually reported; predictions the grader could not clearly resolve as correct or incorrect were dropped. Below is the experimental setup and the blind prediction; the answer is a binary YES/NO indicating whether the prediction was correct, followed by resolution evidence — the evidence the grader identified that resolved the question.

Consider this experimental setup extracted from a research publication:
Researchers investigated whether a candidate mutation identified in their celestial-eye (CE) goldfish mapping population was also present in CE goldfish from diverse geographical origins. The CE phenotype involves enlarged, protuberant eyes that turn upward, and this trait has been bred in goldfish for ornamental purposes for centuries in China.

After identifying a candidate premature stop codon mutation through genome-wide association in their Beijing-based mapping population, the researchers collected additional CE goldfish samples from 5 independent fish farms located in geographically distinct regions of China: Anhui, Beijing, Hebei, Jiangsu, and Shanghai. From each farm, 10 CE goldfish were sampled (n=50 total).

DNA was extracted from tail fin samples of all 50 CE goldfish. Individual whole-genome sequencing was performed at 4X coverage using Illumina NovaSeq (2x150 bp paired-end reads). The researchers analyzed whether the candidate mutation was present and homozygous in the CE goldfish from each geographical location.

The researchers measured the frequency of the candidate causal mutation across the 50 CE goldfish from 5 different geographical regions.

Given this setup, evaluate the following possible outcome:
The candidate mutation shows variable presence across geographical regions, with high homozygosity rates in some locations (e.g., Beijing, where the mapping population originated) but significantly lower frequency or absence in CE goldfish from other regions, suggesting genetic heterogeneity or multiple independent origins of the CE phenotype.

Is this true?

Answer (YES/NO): YES